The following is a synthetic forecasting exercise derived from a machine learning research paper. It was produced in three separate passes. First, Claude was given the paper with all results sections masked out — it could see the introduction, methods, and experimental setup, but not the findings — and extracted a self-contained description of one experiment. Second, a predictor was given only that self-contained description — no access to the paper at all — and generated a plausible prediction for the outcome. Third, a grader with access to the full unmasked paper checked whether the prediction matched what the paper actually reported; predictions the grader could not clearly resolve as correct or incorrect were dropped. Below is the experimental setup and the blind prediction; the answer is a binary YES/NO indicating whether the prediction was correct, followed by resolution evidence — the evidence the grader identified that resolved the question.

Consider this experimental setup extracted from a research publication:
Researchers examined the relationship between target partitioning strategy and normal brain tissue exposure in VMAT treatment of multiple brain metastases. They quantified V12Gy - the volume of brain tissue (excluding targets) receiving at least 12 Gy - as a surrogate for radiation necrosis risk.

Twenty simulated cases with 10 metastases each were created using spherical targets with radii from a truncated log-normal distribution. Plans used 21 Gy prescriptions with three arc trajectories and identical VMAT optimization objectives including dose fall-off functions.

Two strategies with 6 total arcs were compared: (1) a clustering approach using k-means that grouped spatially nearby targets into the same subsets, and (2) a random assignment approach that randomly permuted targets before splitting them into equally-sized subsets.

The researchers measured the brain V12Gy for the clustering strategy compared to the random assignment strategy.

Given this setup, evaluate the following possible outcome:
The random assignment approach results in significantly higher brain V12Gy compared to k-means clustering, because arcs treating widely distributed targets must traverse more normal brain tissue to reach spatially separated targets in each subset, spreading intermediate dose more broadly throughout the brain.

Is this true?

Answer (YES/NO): NO